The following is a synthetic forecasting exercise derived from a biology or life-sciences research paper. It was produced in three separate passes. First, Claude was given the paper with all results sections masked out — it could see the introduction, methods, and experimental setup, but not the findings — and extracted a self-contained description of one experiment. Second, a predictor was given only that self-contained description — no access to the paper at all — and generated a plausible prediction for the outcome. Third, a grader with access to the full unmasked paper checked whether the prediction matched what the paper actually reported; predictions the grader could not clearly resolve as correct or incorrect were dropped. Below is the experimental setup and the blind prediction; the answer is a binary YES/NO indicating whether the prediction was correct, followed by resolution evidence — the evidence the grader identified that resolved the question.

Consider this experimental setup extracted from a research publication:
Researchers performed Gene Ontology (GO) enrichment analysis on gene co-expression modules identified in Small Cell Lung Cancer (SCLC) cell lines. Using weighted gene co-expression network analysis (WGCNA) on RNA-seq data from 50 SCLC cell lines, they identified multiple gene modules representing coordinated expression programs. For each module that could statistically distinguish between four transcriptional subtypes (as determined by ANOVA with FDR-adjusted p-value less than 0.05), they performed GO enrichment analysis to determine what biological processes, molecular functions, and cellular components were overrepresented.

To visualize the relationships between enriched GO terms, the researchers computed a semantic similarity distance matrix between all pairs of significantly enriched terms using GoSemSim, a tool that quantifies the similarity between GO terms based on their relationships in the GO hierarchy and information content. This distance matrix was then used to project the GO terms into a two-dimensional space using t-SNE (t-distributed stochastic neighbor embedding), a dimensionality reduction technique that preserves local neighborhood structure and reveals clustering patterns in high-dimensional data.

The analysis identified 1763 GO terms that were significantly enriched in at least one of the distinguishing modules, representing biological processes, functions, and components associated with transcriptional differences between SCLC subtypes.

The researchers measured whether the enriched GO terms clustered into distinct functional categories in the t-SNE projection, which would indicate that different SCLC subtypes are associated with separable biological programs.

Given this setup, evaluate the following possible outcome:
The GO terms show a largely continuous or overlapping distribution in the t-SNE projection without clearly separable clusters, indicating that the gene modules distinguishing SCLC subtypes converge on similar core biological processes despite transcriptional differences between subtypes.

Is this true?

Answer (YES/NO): NO